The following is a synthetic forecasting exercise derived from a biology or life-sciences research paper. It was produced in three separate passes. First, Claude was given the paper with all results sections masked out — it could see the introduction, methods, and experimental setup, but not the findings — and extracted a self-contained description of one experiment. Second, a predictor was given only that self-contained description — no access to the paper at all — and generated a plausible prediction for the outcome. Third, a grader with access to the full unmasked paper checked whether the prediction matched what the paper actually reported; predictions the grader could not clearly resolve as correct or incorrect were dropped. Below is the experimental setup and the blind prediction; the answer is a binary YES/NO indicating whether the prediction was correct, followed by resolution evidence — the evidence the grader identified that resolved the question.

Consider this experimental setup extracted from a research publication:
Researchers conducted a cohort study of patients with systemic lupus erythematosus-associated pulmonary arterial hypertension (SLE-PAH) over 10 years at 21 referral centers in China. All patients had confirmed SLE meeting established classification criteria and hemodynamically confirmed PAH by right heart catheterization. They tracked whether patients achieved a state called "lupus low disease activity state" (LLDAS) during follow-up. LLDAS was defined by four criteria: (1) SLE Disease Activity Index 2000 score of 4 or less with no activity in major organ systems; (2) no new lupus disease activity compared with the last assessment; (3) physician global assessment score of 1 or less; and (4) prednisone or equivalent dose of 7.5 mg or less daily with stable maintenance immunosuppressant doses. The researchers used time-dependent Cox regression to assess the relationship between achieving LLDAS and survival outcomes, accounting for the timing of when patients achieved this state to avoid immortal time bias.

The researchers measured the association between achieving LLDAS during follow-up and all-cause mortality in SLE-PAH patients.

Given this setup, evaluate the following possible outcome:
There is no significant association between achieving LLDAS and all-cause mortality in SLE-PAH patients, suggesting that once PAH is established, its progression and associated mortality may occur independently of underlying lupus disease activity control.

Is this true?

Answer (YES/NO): NO